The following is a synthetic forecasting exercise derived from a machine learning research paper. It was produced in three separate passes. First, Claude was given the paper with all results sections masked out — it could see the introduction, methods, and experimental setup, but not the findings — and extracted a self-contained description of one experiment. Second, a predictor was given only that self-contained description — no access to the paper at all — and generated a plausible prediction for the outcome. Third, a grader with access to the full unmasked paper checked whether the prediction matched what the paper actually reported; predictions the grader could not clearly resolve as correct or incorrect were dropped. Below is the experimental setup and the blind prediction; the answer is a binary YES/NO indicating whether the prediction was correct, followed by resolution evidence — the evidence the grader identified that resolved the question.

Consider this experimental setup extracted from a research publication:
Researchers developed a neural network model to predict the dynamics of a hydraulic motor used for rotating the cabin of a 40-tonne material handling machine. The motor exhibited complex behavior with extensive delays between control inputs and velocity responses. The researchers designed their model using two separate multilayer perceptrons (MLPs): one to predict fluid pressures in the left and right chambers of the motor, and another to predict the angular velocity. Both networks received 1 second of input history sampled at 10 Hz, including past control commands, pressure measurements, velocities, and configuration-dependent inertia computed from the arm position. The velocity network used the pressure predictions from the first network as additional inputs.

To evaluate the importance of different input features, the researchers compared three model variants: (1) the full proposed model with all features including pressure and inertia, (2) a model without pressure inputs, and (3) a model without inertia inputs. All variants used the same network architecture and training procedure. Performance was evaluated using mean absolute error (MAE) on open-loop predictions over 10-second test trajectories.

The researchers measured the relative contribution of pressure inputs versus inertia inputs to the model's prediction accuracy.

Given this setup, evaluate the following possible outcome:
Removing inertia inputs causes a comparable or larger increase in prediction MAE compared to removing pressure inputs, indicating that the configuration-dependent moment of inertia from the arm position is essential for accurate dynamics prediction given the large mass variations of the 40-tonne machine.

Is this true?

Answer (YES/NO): YES